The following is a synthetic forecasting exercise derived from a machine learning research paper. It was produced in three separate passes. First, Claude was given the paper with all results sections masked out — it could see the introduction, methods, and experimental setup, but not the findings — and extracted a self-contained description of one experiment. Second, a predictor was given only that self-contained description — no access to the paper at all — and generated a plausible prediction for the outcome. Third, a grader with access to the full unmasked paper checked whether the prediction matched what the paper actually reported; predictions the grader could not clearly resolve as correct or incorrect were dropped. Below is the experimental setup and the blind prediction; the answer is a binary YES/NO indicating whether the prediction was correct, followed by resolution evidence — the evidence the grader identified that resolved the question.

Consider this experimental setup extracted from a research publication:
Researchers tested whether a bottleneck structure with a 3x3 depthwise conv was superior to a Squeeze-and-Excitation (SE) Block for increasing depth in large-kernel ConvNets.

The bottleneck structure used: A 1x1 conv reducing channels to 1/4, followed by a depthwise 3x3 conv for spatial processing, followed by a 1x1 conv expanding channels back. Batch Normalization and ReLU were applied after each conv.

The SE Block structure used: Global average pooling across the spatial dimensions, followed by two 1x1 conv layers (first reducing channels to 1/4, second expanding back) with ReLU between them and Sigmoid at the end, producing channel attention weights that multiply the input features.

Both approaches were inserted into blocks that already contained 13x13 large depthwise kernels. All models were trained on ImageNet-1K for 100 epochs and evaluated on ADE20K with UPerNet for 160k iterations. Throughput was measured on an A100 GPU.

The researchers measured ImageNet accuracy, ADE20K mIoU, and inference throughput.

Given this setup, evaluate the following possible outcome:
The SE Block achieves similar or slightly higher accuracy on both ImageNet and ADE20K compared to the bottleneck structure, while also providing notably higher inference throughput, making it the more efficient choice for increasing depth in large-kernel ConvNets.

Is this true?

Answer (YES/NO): YES